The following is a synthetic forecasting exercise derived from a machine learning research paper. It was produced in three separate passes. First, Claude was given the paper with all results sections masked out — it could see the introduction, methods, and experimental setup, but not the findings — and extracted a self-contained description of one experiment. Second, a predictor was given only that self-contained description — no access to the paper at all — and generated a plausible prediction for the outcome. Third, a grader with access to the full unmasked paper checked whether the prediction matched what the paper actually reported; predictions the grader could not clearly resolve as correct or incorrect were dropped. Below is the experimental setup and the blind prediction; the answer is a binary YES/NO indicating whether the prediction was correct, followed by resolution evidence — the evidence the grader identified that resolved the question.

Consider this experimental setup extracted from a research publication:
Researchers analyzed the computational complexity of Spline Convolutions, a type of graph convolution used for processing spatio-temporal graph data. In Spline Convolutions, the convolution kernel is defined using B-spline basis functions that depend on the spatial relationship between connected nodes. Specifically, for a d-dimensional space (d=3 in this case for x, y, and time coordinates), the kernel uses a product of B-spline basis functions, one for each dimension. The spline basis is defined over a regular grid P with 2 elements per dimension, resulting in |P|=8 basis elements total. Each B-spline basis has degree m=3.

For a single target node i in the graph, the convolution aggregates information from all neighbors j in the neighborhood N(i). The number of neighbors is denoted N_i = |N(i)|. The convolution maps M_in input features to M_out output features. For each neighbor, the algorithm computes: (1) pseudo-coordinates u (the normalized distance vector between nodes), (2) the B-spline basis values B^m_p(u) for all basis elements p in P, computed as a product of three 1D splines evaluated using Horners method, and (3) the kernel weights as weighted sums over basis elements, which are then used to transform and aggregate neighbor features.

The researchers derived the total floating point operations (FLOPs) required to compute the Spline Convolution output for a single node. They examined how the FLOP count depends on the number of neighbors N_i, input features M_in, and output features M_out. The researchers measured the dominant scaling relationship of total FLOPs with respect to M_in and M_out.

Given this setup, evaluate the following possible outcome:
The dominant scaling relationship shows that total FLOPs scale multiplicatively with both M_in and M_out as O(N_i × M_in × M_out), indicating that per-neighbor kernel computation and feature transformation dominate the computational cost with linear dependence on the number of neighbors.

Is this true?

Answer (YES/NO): YES